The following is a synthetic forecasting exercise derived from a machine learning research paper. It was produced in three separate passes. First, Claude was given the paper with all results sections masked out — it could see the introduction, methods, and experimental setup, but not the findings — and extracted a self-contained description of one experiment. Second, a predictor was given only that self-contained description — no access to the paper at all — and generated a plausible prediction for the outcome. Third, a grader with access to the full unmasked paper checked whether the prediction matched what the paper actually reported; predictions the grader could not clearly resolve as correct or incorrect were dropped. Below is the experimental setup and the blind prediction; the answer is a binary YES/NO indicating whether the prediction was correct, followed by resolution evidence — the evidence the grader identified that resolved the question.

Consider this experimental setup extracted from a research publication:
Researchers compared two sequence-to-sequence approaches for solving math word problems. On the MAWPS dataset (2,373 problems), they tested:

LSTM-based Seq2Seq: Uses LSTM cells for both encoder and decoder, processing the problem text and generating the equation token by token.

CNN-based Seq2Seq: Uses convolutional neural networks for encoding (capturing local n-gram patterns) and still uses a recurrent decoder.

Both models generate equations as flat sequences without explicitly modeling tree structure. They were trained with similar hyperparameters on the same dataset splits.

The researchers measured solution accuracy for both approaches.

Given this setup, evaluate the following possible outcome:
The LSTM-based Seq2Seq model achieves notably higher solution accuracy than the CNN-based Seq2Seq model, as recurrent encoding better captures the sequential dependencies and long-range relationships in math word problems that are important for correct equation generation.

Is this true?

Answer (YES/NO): NO